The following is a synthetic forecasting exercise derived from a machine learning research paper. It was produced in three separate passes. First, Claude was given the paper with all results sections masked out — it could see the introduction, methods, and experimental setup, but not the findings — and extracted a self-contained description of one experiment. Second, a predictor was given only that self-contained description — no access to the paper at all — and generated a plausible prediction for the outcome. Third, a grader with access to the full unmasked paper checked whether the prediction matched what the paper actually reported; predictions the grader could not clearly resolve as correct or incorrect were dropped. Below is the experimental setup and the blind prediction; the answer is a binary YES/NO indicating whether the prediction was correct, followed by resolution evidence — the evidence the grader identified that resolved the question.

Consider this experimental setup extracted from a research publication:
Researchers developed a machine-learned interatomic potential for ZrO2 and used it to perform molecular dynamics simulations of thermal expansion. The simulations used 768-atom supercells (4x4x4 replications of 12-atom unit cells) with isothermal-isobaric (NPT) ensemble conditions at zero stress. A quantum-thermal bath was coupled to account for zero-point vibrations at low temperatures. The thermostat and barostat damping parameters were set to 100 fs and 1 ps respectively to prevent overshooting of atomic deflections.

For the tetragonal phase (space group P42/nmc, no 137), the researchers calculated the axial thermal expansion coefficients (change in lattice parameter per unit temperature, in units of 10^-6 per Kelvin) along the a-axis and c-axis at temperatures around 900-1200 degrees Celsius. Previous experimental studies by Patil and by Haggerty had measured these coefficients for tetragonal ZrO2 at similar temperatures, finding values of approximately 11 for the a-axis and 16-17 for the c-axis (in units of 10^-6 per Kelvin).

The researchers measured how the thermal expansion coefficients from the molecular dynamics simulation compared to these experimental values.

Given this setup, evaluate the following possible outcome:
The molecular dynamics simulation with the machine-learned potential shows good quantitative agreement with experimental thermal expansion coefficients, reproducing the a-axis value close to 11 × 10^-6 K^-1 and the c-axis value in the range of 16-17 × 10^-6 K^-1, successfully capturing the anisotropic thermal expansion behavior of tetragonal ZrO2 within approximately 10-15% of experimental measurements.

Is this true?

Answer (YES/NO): NO